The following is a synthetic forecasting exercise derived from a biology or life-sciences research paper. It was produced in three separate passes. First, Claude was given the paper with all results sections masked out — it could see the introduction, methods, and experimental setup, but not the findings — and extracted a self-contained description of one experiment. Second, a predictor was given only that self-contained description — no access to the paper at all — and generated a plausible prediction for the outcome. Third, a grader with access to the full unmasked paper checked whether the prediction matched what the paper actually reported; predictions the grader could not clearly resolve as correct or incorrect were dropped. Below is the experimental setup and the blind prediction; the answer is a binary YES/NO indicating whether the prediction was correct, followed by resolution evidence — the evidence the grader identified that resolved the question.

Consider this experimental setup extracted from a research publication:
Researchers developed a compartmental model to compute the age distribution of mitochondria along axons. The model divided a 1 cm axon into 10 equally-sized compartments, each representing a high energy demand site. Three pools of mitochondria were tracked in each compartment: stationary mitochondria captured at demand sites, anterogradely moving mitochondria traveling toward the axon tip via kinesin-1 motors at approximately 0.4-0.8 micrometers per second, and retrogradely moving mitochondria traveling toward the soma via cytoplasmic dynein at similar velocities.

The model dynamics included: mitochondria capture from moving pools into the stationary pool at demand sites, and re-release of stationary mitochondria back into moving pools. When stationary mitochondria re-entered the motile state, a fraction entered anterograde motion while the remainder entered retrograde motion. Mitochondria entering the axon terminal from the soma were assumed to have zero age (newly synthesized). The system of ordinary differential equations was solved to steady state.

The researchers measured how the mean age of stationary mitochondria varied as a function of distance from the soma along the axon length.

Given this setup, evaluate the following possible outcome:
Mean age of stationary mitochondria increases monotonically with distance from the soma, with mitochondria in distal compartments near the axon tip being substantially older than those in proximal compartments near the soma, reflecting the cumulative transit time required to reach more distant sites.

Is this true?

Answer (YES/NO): YES